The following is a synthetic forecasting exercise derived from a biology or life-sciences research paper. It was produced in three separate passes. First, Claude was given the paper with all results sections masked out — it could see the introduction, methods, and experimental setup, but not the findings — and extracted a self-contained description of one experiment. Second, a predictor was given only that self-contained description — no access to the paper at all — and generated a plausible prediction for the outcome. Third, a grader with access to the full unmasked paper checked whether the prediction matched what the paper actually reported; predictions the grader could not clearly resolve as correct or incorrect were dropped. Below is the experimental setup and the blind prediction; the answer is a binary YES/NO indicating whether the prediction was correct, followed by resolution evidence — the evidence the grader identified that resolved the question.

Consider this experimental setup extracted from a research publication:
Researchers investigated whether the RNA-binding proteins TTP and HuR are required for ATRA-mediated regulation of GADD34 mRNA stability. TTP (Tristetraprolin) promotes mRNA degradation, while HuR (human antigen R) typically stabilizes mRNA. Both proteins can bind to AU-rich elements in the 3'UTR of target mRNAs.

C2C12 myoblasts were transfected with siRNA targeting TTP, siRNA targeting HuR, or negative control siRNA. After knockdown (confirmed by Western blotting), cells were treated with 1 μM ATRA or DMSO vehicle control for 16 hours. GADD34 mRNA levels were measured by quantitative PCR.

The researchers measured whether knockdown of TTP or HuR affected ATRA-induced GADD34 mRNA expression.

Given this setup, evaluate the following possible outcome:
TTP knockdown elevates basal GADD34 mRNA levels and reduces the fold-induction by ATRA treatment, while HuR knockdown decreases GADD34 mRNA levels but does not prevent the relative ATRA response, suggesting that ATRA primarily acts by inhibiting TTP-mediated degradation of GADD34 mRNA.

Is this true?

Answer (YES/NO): NO